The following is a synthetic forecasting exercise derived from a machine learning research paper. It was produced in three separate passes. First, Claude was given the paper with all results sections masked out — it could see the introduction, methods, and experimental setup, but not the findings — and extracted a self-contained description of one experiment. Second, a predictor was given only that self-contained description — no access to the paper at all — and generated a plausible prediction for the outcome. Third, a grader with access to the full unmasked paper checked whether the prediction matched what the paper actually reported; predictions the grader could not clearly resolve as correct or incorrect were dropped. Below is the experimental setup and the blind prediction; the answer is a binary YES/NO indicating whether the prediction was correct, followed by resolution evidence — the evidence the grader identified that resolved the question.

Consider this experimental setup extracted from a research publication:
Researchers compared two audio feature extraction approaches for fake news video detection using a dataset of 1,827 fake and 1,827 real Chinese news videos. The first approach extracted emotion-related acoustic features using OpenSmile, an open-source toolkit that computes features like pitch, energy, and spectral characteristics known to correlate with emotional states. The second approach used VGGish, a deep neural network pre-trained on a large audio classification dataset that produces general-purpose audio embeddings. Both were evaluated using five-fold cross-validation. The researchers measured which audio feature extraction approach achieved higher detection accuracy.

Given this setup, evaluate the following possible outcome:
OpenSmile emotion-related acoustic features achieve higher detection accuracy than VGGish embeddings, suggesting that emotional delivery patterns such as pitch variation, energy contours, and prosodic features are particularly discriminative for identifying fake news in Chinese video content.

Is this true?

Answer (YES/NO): NO